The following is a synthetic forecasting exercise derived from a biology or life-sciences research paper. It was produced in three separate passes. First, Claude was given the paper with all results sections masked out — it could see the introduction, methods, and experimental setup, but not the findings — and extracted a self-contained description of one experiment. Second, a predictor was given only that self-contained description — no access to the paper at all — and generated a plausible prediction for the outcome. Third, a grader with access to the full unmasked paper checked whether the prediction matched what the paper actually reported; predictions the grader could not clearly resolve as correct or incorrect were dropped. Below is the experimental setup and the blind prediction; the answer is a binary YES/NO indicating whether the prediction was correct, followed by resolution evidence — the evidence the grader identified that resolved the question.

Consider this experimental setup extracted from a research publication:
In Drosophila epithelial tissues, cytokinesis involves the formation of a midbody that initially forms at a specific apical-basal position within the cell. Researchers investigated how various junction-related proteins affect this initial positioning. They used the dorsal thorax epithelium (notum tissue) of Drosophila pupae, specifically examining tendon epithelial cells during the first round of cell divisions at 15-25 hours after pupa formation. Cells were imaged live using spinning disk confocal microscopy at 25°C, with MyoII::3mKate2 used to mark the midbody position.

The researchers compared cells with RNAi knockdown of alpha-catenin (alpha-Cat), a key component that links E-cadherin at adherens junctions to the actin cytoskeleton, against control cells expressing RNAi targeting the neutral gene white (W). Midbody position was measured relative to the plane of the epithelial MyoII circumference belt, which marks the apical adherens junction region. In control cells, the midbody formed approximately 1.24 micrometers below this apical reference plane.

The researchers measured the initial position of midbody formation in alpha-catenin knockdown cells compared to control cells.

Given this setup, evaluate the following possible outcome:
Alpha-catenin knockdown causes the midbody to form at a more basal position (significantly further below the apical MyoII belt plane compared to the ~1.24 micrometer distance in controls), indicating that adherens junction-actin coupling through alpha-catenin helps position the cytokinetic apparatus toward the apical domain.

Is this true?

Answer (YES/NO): NO